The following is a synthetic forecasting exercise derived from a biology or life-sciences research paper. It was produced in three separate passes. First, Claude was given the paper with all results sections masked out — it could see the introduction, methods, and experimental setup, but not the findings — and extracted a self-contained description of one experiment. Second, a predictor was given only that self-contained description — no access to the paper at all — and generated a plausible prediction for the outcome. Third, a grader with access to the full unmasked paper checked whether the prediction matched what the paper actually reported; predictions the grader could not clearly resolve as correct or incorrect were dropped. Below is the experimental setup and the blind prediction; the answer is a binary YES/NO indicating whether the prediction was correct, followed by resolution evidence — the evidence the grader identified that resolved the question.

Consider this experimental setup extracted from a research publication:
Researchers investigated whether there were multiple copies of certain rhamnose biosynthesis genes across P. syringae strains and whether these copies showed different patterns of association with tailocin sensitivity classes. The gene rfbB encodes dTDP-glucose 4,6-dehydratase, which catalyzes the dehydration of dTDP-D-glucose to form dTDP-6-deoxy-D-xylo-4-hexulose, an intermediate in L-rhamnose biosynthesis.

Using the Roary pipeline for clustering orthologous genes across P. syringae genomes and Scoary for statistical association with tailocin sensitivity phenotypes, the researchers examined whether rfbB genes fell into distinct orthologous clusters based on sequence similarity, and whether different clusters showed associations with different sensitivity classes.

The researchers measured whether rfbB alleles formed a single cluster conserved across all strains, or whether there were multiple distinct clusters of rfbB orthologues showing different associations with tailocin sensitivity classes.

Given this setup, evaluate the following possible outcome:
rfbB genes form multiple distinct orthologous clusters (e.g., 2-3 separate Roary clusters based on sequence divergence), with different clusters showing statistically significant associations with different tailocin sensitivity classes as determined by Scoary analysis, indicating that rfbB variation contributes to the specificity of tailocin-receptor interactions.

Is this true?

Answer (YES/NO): YES